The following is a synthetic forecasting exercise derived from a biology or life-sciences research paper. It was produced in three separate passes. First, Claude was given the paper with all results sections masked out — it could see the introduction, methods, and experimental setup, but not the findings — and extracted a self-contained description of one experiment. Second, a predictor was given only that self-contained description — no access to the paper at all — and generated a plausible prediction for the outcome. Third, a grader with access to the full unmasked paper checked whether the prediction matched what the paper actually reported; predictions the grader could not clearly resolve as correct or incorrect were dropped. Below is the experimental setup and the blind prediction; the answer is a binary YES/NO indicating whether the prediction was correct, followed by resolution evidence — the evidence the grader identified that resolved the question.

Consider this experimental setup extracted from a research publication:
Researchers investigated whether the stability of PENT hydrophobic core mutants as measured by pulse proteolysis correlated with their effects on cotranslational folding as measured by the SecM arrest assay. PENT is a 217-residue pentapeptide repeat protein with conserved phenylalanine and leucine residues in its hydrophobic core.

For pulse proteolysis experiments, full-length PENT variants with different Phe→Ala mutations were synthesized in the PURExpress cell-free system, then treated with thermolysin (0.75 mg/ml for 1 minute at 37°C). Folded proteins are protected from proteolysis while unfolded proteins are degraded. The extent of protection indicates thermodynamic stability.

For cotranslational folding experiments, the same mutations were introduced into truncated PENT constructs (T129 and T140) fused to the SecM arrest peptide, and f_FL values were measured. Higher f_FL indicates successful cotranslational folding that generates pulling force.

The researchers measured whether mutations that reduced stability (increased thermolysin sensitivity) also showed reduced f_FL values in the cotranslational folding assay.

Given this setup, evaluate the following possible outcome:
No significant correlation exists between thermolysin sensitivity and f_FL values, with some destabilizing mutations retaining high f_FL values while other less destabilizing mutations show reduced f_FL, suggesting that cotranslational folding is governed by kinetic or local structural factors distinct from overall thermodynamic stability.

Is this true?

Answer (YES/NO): NO